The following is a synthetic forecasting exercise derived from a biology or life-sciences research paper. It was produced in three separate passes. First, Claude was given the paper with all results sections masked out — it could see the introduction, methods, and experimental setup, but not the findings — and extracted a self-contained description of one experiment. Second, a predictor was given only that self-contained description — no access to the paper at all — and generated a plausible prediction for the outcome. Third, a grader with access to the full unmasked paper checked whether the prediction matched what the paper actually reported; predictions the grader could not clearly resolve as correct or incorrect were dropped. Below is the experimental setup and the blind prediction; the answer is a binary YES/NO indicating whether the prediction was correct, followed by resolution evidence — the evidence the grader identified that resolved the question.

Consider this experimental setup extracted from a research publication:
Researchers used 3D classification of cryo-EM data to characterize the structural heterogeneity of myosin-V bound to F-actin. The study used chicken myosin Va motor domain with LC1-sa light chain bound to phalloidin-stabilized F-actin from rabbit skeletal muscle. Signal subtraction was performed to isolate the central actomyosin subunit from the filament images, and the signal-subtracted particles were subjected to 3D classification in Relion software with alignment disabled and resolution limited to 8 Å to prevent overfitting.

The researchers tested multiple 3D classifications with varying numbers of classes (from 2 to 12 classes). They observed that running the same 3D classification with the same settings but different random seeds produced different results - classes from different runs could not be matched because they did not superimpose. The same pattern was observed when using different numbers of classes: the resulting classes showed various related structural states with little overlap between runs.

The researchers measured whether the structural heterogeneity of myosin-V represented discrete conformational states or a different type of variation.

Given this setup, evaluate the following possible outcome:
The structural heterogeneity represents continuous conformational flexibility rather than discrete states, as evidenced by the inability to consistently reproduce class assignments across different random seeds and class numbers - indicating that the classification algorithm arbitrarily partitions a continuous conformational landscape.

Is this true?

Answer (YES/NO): YES